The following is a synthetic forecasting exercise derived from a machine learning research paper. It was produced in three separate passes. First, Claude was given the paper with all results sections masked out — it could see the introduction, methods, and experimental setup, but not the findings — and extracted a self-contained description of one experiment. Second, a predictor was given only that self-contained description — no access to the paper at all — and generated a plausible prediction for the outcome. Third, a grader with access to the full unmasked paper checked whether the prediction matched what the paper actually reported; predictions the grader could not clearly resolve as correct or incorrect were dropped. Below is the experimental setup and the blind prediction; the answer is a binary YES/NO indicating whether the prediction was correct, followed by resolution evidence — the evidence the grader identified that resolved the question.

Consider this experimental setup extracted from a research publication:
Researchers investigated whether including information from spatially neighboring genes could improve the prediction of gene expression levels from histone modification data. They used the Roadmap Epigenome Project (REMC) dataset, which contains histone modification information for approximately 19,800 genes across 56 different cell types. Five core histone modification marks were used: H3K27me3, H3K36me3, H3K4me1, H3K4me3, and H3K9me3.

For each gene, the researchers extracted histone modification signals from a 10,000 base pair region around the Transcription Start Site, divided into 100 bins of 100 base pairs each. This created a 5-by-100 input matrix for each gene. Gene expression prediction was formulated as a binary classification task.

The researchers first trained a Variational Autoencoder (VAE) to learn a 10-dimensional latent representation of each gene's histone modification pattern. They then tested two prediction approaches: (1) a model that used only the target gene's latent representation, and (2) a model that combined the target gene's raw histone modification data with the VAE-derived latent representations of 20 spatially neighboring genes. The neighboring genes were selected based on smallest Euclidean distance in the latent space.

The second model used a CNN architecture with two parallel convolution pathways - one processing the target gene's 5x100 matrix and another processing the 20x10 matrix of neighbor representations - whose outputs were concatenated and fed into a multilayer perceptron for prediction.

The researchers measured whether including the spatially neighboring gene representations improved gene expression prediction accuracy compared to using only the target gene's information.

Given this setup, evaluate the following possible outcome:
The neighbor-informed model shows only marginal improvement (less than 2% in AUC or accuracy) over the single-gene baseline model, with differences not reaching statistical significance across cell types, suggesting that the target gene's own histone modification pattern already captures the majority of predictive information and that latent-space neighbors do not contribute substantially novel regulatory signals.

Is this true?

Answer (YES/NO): YES